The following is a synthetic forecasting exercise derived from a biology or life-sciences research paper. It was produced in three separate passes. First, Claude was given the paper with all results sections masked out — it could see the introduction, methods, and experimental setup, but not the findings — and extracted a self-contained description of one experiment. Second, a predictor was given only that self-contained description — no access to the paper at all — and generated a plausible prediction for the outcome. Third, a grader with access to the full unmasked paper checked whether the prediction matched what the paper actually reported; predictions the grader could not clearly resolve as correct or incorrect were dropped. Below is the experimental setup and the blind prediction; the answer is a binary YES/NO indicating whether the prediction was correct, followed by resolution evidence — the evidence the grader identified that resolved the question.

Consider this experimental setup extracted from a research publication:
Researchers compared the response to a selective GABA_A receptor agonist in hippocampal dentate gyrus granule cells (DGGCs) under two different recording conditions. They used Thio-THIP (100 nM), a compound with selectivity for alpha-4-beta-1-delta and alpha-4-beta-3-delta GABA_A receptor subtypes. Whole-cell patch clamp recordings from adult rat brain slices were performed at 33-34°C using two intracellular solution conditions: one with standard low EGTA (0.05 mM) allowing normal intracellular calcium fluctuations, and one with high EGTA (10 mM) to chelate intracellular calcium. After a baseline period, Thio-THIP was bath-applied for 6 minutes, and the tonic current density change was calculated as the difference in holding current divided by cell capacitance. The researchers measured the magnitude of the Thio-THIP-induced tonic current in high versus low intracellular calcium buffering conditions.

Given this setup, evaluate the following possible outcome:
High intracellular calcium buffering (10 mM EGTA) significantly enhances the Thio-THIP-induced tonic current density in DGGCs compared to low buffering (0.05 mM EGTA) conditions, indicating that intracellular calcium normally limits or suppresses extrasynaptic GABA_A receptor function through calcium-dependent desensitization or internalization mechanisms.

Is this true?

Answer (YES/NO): NO